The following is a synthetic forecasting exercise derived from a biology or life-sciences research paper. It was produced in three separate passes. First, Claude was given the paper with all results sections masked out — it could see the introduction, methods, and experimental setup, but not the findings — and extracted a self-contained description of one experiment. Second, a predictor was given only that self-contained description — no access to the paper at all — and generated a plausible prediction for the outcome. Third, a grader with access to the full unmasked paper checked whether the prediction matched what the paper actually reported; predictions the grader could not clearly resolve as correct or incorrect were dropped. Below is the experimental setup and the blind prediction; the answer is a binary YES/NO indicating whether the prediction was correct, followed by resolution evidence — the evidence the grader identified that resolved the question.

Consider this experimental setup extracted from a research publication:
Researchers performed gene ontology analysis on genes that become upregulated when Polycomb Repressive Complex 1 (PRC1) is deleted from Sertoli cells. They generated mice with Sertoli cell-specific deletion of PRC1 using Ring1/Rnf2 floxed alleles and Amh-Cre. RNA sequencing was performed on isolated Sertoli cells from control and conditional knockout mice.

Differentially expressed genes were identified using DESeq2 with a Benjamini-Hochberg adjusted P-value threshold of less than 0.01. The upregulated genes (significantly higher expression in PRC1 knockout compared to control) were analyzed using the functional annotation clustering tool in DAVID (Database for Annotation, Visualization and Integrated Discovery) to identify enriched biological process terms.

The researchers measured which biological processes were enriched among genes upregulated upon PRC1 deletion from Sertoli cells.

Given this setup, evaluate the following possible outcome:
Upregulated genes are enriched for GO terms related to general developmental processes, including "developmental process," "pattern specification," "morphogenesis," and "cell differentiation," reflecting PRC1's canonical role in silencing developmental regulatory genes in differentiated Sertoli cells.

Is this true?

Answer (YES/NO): NO